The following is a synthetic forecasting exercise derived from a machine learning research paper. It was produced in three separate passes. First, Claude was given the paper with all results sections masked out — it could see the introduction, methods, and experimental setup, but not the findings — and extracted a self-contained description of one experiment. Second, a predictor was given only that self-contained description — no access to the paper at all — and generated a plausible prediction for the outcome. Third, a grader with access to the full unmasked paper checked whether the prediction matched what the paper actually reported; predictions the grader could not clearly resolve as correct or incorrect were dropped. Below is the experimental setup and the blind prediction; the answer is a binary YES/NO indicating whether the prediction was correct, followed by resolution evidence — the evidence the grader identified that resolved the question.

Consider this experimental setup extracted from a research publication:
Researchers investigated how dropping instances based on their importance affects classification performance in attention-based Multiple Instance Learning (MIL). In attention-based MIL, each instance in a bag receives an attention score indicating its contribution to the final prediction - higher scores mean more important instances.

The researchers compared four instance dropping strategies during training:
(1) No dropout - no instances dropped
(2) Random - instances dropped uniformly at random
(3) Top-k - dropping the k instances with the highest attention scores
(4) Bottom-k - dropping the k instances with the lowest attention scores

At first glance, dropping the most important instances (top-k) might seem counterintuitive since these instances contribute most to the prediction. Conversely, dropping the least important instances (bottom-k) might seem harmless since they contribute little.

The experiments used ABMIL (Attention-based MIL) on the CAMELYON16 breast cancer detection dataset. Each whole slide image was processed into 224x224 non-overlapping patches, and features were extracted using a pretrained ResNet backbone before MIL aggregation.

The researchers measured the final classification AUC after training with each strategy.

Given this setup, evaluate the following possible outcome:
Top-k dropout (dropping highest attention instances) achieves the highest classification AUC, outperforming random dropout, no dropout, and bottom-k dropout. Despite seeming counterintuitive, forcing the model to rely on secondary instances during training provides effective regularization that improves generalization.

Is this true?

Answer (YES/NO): YES